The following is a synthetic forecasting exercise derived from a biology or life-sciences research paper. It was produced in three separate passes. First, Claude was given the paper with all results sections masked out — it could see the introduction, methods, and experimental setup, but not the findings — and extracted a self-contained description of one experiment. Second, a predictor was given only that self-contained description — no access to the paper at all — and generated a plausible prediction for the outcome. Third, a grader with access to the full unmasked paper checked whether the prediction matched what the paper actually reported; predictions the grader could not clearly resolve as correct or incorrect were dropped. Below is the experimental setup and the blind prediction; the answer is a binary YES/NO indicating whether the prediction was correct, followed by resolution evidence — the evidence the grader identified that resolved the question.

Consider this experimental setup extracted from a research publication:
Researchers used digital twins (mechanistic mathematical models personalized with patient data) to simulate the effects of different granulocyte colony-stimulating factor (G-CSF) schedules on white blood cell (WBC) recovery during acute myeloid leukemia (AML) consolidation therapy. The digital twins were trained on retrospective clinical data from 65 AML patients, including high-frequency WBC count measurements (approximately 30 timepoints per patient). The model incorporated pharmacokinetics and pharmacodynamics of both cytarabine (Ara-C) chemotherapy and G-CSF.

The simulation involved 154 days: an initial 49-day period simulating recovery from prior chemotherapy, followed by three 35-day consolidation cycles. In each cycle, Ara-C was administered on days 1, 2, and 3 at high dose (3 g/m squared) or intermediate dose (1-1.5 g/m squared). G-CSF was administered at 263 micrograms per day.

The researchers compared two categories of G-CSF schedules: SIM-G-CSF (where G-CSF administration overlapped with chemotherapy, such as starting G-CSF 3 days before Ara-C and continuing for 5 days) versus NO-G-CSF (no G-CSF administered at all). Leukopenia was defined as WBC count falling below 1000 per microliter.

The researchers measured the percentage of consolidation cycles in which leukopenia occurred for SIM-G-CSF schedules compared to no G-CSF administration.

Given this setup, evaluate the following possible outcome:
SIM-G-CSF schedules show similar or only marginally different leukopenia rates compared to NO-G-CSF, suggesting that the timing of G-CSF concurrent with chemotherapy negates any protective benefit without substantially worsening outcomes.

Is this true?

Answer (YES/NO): NO